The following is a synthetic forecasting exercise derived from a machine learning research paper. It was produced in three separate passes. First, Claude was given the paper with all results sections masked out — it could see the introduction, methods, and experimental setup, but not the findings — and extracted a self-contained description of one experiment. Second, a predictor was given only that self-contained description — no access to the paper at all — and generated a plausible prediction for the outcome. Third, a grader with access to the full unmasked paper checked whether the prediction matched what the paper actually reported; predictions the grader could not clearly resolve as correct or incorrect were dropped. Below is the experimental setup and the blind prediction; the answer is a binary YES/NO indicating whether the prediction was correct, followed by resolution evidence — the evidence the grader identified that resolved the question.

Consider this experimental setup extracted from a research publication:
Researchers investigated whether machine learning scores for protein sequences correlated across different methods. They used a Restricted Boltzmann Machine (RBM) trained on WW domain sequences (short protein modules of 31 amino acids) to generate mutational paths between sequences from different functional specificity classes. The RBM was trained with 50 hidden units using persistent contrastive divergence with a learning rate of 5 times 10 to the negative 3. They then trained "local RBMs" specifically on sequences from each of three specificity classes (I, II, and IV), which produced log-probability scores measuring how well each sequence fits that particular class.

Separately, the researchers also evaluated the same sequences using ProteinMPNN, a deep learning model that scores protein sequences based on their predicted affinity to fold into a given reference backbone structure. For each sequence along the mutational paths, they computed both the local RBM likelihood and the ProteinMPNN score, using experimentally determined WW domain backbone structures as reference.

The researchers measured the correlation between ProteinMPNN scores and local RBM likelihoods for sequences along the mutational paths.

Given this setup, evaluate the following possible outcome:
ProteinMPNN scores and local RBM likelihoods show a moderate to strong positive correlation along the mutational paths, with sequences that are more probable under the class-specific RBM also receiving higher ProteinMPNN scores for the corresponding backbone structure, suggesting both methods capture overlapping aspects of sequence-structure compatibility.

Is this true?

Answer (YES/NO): NO